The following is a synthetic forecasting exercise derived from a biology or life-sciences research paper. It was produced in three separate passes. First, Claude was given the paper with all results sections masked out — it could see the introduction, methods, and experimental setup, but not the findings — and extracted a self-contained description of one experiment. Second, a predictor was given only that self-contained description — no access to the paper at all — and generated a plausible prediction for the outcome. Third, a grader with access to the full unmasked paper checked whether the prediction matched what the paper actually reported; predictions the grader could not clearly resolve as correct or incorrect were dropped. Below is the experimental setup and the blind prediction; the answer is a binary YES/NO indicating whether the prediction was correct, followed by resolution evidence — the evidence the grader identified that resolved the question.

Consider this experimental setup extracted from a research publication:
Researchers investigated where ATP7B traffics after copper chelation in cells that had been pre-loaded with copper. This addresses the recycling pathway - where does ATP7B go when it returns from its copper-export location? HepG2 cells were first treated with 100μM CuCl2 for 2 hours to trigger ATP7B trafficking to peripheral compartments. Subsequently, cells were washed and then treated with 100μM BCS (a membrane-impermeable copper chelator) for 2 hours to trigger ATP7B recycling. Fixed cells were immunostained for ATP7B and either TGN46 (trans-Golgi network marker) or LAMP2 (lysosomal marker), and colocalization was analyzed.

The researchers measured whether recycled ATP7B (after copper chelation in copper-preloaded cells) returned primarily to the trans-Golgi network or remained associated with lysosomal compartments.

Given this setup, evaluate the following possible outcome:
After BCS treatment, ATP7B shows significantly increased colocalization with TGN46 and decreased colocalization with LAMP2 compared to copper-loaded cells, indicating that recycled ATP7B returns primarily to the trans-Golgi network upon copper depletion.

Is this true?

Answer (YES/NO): NO